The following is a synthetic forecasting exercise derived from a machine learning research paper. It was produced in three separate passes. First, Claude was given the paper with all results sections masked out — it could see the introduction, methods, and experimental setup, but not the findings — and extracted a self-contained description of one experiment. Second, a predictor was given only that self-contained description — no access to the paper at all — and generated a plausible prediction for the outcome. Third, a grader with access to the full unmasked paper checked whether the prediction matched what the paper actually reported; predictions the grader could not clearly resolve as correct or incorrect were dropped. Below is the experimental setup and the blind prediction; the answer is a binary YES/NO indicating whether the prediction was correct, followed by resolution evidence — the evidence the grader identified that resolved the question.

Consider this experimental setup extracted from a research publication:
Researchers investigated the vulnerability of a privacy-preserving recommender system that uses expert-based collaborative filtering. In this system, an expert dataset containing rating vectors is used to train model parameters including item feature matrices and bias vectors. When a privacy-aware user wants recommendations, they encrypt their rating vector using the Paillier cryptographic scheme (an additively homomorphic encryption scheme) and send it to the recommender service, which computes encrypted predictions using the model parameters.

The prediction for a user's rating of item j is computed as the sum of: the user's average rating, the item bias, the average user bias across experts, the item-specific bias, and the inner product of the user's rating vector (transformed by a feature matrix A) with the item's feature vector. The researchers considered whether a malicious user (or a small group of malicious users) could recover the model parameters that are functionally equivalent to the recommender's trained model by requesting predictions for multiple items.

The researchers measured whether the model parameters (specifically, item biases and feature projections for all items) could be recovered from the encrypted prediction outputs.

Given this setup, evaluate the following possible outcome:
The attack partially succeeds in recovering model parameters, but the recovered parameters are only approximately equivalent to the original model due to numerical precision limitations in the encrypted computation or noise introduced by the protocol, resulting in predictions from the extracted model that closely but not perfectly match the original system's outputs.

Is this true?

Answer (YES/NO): NO